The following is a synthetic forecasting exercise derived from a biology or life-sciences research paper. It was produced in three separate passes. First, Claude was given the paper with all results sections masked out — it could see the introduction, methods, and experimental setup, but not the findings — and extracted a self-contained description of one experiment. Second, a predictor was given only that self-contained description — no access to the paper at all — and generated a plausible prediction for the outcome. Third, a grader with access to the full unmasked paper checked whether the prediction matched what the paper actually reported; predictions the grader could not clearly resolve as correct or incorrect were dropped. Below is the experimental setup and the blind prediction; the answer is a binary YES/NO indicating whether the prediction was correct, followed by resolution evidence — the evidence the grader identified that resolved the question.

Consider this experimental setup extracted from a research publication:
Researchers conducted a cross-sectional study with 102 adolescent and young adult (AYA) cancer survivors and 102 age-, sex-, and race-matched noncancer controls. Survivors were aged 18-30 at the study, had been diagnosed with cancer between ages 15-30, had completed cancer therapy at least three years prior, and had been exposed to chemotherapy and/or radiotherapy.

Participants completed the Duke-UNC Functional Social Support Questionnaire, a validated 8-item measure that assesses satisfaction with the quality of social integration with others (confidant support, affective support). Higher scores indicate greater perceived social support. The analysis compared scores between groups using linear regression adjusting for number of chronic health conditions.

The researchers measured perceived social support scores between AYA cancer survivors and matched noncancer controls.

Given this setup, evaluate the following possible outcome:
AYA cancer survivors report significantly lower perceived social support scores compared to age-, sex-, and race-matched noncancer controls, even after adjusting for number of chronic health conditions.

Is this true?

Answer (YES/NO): NO